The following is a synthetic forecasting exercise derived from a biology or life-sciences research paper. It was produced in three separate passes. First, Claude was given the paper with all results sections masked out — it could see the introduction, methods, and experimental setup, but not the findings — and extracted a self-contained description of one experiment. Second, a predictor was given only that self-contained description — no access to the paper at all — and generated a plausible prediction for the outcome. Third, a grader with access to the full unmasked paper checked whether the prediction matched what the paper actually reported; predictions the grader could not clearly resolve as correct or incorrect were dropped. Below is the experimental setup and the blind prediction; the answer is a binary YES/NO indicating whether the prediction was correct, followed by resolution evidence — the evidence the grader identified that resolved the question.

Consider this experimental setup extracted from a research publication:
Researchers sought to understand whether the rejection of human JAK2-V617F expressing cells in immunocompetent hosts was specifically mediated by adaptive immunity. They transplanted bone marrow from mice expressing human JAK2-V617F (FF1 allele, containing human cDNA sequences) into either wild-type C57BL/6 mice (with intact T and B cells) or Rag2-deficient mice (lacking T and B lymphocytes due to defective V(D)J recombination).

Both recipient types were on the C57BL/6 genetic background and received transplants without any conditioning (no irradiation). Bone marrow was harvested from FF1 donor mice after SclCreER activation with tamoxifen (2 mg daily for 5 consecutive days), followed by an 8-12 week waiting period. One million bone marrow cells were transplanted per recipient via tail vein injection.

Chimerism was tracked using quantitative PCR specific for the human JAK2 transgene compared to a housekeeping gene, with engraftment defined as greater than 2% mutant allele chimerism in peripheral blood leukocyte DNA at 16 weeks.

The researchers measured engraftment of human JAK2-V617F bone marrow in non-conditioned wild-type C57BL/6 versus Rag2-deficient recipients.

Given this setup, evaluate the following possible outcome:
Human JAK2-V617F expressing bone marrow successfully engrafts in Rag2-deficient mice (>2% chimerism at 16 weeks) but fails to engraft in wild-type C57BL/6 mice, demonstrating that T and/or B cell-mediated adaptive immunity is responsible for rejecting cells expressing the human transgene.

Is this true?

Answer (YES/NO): YES